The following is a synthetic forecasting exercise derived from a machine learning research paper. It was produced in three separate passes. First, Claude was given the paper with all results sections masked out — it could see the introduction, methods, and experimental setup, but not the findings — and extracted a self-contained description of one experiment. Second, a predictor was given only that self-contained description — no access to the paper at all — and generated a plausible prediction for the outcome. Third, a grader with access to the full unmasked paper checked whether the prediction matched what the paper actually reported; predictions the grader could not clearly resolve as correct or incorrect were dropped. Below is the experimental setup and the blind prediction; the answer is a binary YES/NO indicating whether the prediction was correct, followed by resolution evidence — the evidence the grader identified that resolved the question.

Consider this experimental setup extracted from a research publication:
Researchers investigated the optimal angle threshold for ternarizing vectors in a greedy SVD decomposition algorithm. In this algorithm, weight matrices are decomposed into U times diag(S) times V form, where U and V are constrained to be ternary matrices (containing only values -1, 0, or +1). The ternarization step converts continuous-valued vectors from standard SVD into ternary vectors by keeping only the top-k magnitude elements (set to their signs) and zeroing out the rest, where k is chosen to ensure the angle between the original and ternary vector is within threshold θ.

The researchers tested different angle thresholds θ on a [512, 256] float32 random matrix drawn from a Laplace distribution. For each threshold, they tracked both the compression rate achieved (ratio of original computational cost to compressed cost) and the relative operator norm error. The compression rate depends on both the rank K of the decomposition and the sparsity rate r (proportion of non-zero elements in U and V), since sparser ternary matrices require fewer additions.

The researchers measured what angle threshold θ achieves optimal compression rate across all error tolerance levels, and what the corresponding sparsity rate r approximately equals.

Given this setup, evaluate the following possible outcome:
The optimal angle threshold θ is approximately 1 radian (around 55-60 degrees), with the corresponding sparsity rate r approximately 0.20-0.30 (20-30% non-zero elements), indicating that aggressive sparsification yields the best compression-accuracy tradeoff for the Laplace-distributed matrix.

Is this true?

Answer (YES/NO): NO